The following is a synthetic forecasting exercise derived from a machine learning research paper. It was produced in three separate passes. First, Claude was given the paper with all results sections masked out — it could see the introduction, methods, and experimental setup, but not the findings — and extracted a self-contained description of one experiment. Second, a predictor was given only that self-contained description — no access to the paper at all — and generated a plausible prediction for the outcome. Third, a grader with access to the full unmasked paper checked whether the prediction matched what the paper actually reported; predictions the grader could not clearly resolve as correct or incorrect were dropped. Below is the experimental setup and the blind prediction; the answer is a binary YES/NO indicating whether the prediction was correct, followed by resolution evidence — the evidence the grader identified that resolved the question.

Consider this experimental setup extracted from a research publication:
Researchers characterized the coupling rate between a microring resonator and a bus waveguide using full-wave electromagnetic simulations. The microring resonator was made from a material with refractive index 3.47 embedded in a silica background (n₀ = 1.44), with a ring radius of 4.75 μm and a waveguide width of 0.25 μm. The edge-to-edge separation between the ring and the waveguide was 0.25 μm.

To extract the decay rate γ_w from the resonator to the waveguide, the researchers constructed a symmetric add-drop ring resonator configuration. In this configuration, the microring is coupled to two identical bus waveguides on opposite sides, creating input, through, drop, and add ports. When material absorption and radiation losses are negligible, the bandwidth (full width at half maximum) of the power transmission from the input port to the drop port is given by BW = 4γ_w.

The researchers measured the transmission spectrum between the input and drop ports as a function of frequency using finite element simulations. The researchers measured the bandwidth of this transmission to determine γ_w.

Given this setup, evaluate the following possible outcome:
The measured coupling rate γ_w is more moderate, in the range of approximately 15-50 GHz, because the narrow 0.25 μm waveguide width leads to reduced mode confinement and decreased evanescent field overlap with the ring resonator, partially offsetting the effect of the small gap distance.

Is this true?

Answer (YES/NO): YES